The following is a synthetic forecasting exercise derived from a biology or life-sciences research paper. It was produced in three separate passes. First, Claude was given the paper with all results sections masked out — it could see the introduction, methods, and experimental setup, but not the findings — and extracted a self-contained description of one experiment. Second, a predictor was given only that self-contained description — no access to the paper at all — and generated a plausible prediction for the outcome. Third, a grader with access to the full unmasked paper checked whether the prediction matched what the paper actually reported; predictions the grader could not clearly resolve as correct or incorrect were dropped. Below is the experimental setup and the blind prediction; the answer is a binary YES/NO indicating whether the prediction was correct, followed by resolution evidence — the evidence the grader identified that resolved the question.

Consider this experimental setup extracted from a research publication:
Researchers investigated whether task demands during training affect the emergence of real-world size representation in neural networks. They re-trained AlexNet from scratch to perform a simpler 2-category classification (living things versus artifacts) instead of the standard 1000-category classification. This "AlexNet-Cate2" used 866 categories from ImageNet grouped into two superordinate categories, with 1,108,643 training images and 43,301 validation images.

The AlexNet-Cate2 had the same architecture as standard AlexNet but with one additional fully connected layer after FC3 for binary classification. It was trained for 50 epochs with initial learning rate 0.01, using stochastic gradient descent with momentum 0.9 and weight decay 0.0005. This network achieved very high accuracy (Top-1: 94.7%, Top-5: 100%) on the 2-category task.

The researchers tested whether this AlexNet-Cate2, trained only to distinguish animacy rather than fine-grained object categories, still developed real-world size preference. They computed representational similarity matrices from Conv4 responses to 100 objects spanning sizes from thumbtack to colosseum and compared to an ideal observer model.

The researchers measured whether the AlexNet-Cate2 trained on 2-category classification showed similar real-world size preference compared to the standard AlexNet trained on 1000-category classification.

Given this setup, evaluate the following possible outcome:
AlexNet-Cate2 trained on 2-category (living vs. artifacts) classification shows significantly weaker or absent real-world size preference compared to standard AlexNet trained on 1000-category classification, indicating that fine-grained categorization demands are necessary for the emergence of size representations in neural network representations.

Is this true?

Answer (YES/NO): NO